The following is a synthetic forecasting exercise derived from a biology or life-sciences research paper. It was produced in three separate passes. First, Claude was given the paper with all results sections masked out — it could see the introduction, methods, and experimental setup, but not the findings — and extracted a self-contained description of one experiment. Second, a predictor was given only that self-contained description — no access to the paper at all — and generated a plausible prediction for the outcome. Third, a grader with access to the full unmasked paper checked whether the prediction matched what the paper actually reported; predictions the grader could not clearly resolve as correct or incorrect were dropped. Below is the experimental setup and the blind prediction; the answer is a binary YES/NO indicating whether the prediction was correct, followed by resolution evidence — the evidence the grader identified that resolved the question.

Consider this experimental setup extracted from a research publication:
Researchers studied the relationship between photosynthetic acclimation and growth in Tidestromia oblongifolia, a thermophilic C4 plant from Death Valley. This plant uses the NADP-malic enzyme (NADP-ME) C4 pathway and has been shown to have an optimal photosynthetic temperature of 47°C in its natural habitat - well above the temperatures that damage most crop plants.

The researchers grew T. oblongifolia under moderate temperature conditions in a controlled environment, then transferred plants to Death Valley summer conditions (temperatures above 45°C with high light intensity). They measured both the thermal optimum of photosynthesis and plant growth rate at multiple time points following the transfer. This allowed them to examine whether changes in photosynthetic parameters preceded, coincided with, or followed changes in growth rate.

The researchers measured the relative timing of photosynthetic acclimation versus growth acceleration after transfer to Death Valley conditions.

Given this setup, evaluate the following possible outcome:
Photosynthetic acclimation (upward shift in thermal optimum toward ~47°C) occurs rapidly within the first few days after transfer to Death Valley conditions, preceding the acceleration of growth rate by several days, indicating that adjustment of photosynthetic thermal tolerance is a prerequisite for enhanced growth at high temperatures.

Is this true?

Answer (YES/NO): YES